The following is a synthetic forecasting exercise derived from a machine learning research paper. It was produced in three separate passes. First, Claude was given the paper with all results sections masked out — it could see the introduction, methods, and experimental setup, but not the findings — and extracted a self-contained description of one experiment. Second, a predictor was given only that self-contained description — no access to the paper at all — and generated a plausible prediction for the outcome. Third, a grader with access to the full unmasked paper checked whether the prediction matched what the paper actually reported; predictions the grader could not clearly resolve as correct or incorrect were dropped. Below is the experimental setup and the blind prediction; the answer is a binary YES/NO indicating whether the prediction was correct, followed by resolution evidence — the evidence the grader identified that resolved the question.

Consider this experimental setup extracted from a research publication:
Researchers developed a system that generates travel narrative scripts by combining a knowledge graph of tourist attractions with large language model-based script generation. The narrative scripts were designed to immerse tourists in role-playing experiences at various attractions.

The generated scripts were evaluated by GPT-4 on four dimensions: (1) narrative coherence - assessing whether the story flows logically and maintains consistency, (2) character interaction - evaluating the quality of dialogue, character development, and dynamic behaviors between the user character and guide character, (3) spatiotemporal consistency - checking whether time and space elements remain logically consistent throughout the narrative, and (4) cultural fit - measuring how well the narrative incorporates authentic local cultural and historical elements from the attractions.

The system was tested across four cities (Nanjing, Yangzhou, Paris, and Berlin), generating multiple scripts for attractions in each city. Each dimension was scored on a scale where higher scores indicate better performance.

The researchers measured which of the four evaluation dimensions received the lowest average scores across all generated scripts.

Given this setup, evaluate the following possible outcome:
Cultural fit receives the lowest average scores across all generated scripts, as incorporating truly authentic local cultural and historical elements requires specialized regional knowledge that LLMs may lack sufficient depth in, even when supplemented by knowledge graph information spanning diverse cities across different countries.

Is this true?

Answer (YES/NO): NO